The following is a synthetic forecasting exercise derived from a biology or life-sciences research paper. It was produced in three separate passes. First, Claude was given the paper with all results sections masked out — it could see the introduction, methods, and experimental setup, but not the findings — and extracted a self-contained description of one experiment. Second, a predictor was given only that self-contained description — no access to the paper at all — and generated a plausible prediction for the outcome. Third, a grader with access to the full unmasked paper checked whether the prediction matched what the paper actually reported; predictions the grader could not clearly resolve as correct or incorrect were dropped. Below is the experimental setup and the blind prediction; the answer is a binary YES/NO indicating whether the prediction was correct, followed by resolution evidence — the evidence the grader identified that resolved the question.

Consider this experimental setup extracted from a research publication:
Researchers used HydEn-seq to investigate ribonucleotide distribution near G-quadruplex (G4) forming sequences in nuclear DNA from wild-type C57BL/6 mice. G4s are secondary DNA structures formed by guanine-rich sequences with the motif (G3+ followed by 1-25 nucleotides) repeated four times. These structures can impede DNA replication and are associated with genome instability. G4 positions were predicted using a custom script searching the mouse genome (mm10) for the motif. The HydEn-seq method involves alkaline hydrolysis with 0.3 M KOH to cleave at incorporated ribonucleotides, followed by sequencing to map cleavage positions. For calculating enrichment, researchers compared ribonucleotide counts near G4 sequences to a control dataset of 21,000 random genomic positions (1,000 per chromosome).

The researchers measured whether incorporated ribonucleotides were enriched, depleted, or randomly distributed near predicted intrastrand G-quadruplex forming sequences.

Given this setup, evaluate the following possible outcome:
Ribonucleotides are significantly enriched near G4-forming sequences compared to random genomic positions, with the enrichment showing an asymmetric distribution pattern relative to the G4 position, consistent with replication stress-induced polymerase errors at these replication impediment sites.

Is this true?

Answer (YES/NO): YES